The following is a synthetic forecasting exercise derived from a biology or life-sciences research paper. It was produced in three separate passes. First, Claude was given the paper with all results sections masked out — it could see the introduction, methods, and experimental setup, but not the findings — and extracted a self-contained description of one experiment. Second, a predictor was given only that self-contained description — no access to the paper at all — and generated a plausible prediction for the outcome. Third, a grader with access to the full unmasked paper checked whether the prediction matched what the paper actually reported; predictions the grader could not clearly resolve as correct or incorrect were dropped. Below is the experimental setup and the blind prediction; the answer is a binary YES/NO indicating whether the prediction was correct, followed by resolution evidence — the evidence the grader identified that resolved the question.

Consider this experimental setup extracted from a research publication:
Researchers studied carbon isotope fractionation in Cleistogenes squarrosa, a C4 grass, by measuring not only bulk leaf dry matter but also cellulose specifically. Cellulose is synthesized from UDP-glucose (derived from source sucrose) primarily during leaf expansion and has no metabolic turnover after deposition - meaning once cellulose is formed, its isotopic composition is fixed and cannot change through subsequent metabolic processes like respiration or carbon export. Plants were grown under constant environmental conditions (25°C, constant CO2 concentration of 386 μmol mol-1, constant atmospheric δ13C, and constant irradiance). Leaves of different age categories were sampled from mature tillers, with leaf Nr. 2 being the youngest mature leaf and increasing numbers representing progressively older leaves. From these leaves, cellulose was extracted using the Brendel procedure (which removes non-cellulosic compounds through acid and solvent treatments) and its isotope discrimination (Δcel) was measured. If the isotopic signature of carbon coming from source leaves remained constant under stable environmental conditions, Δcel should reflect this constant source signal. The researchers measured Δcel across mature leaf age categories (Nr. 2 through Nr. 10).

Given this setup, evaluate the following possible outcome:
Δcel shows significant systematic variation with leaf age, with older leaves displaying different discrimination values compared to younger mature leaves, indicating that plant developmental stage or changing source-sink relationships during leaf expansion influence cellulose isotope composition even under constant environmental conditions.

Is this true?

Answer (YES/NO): NO